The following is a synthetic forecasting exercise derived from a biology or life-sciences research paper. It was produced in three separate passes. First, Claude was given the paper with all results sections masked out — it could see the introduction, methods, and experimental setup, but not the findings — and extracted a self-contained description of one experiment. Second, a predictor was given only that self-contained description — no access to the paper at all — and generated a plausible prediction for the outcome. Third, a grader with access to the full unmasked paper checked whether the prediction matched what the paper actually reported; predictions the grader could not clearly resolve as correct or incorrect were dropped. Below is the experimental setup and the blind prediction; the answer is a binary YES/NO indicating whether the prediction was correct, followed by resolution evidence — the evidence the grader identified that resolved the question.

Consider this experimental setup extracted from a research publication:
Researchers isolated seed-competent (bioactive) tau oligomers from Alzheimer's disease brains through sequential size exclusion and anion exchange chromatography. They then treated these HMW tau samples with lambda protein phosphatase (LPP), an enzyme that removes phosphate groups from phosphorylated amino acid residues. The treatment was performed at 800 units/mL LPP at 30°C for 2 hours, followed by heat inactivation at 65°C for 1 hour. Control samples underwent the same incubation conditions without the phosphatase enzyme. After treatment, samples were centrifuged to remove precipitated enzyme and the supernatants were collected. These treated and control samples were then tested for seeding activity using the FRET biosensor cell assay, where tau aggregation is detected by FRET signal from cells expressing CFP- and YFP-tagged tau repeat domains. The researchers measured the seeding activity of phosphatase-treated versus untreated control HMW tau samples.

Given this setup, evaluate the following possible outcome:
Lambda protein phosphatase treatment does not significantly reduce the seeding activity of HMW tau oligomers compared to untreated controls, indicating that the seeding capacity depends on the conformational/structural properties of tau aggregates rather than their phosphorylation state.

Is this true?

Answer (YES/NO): NO